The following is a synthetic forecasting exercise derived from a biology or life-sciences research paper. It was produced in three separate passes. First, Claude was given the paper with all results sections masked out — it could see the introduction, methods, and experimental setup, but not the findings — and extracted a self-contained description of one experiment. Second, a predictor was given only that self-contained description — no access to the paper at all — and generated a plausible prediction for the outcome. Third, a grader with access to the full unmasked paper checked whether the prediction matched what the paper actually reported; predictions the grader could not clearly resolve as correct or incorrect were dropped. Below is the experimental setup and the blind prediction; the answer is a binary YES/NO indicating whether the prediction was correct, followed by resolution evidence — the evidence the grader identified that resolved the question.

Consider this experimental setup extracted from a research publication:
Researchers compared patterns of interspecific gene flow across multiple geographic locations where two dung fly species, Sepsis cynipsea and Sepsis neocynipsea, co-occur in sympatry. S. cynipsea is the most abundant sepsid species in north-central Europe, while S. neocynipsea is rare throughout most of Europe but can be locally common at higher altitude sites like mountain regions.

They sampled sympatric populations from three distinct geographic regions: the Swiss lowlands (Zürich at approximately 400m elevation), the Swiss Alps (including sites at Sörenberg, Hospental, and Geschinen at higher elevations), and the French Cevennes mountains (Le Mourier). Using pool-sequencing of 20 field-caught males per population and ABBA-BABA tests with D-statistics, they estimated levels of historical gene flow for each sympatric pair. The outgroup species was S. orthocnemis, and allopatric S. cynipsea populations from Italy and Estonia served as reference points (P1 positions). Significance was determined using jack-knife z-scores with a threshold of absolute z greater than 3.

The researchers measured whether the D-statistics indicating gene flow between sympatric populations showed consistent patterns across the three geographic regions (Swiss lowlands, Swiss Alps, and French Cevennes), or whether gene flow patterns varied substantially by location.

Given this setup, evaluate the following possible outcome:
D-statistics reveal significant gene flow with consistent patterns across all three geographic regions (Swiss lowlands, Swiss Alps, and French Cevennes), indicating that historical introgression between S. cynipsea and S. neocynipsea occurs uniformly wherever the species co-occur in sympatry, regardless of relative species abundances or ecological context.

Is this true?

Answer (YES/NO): NO